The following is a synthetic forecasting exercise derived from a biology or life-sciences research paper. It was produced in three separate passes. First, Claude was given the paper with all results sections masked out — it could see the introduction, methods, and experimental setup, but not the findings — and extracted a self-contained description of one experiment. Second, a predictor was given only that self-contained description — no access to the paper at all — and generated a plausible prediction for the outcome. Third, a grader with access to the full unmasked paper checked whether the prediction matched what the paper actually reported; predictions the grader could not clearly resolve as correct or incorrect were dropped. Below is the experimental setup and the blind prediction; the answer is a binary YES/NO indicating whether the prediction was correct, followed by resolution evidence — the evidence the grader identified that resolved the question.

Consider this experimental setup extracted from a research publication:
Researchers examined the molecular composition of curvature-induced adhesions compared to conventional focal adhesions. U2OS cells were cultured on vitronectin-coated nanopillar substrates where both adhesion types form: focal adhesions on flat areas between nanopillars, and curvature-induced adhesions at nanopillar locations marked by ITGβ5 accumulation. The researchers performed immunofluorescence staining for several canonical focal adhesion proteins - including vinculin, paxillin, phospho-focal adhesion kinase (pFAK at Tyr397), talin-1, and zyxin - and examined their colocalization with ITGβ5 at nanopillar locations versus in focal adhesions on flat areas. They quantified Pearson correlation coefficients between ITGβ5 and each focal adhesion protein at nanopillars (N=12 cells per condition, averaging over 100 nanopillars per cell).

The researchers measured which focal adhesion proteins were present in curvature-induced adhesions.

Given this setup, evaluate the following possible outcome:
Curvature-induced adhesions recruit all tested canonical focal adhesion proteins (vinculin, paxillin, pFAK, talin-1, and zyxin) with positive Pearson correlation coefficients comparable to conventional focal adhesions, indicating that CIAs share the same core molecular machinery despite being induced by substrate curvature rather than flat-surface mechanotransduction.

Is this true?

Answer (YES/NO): NO